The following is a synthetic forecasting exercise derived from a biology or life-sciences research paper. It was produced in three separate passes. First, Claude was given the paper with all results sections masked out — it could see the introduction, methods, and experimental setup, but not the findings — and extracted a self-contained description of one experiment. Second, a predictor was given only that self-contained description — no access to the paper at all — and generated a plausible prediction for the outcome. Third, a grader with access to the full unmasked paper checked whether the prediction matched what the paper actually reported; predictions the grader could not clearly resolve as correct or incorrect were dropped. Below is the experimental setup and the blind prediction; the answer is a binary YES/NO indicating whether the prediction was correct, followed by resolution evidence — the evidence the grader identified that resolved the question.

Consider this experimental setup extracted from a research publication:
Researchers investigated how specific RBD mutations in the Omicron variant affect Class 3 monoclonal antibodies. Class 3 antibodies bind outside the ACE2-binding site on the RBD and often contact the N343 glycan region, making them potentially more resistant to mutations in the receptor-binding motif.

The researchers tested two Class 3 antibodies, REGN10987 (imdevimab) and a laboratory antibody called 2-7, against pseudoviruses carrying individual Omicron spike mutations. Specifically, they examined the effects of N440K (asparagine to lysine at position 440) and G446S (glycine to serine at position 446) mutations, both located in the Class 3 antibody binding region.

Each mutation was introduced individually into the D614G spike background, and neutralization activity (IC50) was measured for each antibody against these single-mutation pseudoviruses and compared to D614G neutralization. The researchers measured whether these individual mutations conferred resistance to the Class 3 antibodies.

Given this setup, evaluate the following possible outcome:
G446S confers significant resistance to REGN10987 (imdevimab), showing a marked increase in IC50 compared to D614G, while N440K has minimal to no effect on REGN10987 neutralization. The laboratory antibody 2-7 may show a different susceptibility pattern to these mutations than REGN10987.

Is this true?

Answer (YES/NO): NO